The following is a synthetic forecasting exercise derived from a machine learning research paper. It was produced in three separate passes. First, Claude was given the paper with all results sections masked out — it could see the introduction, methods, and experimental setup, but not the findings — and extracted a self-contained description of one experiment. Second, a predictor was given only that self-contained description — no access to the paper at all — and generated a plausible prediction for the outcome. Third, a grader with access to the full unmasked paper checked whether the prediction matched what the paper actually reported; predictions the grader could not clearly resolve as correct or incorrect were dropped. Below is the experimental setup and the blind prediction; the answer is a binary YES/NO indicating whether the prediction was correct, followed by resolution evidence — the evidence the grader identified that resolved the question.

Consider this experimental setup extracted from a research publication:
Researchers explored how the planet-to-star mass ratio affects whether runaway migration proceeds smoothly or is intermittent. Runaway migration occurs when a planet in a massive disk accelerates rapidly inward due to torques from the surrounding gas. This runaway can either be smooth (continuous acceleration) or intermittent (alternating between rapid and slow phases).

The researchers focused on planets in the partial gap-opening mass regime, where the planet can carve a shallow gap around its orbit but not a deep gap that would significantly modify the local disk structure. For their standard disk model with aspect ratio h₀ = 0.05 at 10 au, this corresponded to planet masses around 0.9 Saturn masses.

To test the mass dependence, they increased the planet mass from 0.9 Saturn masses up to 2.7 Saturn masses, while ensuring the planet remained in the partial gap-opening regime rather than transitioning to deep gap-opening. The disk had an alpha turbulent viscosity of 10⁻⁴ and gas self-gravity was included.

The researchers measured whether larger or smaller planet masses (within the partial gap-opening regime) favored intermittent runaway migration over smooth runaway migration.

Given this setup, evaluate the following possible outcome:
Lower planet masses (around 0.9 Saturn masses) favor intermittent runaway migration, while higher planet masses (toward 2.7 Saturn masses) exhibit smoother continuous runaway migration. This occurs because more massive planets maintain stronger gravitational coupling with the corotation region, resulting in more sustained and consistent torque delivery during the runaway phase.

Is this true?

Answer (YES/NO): NO